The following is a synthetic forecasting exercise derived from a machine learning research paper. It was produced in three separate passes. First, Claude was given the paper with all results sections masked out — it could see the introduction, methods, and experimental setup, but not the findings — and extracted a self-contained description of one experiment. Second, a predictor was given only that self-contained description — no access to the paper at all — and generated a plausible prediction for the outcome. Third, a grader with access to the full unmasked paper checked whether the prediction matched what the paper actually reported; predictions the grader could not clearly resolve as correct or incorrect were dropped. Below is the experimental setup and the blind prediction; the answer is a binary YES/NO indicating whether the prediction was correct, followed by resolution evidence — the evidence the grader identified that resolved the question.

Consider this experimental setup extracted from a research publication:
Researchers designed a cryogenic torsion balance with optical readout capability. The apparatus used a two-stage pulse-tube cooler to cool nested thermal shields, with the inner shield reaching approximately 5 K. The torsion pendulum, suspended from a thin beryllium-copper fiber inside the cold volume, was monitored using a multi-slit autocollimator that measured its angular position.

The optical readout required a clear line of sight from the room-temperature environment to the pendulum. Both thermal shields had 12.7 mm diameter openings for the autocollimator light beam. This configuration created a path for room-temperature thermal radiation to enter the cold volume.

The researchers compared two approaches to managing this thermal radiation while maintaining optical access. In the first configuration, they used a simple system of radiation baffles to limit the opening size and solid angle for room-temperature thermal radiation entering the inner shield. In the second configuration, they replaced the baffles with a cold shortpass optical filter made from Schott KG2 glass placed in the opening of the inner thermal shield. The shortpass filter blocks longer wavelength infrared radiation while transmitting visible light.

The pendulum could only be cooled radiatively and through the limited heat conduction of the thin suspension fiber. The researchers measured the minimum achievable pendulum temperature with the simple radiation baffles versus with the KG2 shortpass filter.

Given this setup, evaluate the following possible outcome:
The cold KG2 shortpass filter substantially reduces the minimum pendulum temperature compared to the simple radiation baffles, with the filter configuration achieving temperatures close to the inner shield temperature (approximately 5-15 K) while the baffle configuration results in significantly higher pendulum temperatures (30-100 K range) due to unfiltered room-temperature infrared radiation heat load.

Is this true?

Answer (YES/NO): NO